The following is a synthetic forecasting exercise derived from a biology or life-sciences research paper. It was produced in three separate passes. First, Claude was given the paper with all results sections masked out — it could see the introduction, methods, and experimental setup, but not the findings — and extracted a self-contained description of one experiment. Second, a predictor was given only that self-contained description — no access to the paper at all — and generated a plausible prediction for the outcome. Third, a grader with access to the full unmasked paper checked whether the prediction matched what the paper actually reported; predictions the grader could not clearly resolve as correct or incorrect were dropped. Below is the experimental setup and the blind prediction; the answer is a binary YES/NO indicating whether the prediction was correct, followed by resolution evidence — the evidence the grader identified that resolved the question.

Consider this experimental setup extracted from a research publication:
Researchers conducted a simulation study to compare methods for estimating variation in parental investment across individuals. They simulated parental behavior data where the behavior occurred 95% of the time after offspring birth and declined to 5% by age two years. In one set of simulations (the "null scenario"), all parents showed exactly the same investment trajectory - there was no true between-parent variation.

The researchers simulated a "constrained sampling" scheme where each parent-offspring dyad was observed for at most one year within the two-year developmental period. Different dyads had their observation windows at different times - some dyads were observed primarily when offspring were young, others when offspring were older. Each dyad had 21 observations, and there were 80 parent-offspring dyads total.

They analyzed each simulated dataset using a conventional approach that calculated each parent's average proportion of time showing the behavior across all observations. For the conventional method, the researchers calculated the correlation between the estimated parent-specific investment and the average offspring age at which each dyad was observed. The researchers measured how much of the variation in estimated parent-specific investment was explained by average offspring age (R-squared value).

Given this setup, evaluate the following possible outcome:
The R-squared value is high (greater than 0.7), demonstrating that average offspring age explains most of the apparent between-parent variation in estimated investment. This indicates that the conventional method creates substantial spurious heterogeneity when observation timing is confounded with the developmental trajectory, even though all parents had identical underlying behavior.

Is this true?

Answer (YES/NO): YES